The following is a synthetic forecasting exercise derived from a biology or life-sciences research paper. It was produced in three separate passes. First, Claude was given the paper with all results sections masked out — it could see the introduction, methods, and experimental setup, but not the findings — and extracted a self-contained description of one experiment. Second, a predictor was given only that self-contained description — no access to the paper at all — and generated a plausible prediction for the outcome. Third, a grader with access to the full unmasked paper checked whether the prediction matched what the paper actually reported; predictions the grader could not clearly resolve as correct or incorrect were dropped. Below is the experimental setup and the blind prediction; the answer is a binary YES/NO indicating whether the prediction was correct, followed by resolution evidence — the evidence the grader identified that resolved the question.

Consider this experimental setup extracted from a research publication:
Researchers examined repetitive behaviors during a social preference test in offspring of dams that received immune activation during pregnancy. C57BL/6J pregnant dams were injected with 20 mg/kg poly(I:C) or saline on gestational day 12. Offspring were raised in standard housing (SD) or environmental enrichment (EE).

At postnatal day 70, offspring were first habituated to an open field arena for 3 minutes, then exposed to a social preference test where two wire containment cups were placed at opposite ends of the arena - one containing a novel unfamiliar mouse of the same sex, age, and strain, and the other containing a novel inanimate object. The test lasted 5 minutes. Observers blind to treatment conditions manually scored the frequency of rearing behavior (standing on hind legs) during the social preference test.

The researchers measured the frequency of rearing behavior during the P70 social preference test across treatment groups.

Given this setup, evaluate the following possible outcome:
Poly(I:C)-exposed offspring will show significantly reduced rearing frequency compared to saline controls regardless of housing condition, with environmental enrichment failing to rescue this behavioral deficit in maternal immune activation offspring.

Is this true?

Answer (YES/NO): NO